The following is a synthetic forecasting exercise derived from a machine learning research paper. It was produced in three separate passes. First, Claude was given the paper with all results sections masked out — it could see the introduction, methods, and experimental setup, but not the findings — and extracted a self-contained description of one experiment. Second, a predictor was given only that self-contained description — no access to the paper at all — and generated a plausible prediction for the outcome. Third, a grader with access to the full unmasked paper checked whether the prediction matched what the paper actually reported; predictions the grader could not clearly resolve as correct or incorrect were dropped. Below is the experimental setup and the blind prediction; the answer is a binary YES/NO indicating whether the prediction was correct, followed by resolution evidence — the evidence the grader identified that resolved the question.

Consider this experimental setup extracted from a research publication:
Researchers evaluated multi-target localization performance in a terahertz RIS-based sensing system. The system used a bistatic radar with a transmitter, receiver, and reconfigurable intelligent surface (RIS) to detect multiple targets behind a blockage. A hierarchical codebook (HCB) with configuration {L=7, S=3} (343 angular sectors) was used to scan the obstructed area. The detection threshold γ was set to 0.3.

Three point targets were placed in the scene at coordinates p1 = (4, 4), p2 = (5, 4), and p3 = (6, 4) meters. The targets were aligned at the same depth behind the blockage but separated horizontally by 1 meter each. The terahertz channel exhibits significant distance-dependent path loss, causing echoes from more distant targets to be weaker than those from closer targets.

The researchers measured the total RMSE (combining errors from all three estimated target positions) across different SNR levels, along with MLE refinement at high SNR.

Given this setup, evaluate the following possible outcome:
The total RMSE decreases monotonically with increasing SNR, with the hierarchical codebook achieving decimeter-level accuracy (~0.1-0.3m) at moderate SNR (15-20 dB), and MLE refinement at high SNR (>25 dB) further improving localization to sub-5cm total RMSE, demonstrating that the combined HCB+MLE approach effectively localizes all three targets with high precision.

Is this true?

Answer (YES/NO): NO